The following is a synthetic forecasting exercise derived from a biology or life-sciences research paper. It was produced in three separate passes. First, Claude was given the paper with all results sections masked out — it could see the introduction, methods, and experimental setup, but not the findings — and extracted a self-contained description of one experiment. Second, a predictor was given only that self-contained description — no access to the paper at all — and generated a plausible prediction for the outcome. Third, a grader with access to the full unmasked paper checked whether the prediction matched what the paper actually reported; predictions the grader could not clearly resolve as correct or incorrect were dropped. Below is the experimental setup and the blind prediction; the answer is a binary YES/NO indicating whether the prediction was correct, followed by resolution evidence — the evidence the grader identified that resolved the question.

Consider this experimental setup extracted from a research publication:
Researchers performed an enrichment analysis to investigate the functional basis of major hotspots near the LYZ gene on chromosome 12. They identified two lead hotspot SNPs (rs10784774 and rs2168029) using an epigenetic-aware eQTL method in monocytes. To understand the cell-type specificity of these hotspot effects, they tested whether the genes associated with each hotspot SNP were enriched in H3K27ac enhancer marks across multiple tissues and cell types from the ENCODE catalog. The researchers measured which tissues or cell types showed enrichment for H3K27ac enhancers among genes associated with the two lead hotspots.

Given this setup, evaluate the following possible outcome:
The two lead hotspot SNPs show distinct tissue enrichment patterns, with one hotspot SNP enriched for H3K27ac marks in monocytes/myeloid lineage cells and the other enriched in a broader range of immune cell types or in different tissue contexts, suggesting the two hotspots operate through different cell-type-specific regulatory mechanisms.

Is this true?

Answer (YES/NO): NO